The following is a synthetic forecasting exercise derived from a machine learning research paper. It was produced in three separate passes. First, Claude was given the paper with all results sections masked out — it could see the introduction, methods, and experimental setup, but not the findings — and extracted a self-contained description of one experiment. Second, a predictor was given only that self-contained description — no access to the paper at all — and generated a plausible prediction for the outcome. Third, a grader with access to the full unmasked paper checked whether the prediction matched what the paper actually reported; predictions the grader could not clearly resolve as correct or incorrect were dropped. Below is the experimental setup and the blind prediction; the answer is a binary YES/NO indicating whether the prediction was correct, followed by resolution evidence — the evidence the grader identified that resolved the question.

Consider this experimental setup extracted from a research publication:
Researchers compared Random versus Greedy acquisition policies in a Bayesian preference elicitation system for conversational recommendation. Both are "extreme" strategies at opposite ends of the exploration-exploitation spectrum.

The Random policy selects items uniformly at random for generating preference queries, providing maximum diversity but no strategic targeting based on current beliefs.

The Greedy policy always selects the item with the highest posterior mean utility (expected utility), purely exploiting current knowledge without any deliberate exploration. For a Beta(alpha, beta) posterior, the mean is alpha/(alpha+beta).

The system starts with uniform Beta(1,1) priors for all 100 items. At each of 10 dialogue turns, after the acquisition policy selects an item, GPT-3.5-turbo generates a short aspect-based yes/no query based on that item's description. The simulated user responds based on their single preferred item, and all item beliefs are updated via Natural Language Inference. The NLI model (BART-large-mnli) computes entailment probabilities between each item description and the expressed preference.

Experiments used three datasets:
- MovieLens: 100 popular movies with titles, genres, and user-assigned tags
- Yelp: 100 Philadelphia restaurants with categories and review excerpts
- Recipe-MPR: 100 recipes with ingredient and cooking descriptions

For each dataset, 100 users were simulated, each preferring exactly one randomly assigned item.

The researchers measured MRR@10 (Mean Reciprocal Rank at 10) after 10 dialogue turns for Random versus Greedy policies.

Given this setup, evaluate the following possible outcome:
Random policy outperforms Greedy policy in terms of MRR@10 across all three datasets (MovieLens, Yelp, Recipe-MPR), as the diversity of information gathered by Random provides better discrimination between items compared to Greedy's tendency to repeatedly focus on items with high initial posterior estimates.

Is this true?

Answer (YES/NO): NO